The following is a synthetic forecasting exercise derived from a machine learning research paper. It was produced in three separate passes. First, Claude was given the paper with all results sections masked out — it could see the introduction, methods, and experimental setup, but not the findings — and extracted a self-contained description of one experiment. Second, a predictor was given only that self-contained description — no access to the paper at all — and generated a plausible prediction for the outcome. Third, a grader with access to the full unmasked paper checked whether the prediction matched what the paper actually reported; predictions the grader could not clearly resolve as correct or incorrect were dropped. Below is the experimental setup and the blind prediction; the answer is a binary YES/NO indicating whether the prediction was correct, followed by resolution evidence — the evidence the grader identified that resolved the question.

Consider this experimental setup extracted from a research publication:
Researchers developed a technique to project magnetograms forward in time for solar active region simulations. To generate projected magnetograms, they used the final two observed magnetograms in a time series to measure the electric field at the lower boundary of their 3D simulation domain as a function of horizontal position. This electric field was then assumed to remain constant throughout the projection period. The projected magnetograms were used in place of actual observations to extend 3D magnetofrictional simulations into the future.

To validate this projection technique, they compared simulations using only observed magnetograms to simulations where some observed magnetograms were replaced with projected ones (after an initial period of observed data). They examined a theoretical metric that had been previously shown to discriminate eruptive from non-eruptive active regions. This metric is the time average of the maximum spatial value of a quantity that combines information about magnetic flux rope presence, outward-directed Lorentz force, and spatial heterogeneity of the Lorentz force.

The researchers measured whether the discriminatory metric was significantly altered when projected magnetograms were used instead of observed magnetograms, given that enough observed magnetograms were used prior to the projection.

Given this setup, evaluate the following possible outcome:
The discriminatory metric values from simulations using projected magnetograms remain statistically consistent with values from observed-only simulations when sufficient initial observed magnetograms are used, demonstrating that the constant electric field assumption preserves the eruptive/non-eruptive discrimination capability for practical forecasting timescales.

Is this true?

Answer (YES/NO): YES